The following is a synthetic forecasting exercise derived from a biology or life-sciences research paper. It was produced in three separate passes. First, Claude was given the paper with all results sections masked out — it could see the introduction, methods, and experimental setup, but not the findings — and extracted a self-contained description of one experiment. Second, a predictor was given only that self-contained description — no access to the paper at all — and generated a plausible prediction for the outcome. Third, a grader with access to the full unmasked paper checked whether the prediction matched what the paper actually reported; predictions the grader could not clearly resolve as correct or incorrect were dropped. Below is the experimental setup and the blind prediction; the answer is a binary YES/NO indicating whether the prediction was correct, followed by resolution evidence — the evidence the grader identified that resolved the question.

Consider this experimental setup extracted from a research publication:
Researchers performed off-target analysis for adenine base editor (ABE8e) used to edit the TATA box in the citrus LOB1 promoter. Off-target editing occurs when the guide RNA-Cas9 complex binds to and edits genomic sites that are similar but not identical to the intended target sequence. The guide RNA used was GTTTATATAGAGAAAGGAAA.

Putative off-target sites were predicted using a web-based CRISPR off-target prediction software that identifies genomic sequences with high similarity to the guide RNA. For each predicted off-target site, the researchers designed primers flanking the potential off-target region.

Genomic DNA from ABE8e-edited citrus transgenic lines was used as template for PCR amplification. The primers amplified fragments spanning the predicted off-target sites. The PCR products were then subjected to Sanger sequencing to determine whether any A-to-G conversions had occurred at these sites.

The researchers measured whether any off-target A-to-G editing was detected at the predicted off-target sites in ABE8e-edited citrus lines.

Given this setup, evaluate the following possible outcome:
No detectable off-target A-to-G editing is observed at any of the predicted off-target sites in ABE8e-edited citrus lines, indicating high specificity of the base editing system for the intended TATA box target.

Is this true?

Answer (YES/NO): YES